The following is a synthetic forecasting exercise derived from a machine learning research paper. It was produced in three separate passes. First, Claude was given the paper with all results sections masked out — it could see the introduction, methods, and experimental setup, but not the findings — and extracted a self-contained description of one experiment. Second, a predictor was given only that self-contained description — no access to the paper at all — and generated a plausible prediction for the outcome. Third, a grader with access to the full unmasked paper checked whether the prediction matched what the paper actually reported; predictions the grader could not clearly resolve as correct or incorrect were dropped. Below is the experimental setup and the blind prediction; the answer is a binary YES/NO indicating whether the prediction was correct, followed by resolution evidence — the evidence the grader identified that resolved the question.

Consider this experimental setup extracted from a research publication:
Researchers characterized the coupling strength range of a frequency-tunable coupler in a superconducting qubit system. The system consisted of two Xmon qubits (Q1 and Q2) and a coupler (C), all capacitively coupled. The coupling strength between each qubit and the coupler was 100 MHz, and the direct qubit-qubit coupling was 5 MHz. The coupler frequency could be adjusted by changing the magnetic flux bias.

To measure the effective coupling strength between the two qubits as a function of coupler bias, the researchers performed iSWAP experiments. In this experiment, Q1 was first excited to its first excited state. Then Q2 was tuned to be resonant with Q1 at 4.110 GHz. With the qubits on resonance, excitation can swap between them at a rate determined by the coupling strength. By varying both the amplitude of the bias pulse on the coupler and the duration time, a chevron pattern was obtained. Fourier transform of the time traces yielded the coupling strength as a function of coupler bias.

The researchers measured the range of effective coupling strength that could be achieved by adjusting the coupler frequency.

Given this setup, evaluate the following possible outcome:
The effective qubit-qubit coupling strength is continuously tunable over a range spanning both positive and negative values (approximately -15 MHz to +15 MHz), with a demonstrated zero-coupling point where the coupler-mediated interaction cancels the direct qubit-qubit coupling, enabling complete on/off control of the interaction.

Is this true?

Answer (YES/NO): NO